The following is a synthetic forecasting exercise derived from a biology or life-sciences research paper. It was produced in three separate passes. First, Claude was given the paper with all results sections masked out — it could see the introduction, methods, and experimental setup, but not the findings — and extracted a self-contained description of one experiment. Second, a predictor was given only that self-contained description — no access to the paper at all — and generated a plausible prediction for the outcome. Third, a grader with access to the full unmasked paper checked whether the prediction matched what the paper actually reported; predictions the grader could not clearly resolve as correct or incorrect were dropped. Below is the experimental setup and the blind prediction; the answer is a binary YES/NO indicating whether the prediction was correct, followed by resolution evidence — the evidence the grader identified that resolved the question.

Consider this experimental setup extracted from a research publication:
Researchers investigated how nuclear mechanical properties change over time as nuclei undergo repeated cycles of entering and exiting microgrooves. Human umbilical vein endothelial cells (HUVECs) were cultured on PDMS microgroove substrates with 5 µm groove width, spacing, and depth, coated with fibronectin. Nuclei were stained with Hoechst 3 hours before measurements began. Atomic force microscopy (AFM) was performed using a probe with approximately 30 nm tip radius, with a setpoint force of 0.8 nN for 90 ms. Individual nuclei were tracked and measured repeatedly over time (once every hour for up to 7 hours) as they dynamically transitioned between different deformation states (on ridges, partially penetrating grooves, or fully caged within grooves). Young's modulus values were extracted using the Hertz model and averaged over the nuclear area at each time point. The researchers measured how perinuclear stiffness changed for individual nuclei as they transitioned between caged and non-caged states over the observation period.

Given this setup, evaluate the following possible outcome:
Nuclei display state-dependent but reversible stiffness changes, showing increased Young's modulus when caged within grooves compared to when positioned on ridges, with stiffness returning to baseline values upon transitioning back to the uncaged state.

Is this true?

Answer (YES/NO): NO